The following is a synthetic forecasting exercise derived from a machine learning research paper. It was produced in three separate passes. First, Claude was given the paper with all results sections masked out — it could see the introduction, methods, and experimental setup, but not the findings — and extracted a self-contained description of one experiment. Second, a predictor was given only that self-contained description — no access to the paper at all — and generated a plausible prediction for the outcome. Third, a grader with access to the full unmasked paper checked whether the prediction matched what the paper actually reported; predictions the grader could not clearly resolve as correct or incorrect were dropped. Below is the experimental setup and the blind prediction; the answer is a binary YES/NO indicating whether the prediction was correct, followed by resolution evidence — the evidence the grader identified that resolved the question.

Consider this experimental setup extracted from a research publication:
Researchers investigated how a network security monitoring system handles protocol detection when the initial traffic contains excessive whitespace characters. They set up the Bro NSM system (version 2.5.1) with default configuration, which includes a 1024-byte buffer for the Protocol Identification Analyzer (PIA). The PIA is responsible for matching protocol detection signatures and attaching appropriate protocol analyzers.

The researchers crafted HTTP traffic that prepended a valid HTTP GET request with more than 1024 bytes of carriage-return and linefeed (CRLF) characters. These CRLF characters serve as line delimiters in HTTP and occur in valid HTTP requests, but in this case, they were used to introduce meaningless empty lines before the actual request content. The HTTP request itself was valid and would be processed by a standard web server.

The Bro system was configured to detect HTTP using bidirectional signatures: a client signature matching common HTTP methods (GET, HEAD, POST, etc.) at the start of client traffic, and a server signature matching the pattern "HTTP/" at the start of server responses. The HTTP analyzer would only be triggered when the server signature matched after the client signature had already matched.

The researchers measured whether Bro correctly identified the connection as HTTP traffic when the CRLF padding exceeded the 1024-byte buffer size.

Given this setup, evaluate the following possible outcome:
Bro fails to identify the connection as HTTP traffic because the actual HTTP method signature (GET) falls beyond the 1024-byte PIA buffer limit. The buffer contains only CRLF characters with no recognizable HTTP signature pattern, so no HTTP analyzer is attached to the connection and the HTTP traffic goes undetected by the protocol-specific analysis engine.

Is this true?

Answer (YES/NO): YES